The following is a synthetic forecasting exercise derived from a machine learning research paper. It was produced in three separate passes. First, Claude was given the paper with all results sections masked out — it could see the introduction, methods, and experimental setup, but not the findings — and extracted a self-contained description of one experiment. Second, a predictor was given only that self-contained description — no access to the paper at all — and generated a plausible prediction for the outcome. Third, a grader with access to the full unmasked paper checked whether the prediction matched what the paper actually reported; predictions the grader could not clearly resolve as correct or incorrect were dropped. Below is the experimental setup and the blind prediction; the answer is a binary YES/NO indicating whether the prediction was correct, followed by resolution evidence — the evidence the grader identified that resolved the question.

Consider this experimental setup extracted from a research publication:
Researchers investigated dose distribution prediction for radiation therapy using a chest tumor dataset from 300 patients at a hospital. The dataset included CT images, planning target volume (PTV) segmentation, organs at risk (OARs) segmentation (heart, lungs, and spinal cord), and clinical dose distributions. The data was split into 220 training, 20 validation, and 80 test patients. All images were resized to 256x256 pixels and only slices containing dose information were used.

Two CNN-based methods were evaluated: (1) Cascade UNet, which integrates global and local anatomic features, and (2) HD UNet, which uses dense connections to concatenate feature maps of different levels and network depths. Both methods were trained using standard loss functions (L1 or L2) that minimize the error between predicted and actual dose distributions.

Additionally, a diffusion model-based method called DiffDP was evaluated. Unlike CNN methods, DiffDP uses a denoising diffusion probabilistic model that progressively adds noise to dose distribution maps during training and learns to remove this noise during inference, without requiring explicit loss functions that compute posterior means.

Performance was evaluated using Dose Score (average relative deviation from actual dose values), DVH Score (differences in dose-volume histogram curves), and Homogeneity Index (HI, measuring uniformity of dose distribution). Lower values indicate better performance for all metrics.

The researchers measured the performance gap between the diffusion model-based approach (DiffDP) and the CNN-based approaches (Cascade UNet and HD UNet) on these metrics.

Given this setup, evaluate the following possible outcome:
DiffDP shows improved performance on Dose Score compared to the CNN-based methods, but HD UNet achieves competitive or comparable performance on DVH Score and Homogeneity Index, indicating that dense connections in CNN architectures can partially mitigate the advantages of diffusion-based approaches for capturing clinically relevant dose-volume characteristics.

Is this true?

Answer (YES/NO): NO